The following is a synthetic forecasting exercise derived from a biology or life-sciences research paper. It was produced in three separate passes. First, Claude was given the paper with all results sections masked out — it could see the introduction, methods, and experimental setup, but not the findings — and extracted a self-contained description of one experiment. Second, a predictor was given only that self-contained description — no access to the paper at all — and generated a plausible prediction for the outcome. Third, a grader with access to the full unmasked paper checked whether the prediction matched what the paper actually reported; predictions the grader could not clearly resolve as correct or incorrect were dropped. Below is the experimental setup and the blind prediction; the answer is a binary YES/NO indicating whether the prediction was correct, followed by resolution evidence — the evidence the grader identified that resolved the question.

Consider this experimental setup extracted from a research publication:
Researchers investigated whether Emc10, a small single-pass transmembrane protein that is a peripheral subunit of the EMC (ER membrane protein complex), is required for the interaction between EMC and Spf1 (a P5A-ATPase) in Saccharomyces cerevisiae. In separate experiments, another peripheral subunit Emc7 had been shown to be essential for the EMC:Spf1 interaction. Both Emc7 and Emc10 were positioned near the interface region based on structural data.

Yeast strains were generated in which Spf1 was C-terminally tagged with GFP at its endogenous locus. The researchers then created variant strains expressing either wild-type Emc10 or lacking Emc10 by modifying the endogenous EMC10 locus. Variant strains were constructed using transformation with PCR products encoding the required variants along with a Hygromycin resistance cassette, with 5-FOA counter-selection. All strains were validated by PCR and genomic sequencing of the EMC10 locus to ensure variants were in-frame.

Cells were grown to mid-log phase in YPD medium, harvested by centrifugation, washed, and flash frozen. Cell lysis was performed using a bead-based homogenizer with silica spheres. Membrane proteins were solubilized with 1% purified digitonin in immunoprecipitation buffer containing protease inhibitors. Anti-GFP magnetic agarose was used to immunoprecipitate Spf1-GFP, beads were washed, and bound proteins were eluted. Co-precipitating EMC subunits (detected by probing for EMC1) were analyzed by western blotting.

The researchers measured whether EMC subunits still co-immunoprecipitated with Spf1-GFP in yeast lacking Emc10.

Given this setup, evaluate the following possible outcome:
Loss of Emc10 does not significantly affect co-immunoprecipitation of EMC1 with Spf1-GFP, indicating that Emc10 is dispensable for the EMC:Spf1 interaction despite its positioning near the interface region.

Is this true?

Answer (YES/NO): NO